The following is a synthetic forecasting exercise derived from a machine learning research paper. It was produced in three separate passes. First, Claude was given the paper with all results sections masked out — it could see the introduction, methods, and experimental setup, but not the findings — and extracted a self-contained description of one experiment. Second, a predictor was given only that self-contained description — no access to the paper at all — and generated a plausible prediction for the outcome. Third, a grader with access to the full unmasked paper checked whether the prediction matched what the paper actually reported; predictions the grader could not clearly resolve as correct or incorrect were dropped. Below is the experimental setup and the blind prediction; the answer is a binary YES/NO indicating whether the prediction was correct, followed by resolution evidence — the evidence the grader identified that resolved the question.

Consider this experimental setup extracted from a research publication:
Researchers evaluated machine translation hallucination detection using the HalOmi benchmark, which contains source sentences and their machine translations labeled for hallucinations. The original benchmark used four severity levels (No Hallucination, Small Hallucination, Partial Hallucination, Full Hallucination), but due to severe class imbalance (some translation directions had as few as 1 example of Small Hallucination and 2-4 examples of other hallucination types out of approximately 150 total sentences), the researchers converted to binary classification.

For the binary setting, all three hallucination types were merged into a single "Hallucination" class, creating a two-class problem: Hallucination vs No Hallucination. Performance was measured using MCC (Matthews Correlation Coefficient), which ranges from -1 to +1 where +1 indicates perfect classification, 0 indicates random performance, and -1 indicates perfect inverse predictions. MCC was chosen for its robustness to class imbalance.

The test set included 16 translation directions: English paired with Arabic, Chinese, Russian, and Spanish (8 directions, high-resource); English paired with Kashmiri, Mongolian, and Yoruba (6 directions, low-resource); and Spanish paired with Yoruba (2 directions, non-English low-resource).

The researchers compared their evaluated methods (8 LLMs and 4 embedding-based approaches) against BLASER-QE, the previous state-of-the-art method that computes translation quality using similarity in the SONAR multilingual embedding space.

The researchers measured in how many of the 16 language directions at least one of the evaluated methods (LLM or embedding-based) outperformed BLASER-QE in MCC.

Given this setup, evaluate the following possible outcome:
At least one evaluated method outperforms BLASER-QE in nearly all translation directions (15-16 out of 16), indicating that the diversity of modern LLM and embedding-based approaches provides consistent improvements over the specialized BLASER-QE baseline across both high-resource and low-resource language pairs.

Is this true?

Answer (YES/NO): NO